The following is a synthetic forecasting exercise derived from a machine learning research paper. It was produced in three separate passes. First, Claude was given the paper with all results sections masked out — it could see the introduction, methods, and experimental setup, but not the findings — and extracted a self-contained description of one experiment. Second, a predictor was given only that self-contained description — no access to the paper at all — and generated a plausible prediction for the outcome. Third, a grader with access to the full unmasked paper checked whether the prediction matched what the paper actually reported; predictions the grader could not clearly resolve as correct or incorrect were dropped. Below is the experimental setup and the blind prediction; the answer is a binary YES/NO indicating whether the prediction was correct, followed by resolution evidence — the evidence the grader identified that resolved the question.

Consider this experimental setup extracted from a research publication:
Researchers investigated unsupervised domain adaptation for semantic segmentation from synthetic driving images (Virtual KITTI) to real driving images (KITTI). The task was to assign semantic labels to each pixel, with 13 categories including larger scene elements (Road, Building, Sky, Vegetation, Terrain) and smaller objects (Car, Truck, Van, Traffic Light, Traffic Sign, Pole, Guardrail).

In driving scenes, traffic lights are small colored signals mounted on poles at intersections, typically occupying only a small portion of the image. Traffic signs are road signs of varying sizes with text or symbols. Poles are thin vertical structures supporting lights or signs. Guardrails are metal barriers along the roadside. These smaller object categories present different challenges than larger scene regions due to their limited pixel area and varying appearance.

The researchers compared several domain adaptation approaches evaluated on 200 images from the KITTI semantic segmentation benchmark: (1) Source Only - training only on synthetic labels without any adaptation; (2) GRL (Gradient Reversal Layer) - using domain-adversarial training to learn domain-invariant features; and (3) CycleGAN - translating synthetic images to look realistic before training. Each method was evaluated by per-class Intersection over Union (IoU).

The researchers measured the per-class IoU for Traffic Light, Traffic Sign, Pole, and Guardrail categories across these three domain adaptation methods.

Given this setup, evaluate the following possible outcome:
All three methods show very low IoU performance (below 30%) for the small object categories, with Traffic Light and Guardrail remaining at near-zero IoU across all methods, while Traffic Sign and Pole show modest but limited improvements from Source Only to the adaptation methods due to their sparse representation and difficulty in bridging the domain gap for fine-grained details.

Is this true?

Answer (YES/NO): NO